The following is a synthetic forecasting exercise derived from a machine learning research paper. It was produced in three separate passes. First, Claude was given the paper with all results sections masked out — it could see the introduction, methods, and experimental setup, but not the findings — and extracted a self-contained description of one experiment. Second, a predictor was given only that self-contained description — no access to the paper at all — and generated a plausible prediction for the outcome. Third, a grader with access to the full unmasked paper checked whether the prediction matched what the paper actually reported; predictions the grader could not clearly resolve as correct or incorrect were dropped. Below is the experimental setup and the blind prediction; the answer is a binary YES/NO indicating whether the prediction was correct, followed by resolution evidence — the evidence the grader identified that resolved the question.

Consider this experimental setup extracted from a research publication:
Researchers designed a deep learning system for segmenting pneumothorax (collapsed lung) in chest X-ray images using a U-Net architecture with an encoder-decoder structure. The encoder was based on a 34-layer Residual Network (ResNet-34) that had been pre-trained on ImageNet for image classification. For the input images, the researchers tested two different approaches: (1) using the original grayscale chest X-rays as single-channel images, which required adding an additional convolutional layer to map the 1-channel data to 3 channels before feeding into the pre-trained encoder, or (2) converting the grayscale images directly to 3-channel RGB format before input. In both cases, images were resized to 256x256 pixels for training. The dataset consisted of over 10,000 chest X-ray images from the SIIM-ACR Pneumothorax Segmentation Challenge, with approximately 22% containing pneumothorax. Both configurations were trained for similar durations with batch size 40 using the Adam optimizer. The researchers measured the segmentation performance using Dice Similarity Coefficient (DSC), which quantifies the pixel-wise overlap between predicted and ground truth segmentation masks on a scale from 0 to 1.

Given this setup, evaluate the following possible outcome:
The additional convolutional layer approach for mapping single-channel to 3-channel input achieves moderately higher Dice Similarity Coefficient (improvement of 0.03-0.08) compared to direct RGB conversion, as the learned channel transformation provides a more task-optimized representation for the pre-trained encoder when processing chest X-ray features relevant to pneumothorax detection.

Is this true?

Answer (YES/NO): NO